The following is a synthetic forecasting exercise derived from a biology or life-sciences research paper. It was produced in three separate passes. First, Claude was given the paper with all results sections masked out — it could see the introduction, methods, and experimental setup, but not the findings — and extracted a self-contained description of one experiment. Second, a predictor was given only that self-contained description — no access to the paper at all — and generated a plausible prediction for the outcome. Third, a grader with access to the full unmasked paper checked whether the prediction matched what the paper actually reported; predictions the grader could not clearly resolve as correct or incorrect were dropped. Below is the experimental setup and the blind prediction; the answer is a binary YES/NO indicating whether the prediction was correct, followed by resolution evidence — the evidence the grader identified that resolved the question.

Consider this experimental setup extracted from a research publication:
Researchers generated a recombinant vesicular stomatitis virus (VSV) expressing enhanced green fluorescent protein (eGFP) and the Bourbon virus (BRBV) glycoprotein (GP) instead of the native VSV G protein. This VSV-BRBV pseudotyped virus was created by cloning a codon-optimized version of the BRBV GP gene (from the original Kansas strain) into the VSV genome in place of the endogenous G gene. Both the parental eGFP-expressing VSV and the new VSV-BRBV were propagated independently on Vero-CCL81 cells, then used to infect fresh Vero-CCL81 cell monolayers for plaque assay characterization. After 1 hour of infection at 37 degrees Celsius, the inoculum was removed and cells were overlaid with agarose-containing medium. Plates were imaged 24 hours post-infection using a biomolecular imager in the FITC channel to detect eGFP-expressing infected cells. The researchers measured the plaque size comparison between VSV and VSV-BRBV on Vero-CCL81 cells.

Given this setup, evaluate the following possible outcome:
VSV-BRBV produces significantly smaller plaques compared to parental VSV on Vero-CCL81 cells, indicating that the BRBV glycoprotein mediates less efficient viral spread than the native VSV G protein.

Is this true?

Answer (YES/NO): NO